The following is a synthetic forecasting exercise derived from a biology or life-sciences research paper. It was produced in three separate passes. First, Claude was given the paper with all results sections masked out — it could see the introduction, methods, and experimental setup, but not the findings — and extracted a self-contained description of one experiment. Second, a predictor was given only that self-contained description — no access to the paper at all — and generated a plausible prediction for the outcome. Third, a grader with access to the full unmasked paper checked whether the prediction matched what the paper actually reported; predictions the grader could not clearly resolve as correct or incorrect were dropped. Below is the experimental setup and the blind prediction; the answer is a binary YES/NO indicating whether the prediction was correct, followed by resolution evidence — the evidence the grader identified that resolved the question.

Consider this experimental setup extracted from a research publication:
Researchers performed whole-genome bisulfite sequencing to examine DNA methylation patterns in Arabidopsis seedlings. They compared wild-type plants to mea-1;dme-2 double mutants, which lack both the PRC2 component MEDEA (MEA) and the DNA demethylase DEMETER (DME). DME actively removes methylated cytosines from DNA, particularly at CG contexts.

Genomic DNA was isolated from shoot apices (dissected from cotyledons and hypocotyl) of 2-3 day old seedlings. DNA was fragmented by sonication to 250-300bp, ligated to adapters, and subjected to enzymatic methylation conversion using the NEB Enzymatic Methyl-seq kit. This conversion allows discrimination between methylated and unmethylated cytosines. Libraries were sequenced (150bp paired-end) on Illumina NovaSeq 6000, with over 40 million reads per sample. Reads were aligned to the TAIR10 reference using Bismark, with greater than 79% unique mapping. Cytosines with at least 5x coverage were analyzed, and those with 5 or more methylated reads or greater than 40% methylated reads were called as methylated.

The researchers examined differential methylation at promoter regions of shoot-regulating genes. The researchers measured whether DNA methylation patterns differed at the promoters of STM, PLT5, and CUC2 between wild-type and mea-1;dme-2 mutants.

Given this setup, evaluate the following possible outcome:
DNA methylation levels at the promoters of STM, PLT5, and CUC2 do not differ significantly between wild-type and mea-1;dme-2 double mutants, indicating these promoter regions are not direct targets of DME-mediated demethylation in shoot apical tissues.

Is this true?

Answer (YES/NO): NO